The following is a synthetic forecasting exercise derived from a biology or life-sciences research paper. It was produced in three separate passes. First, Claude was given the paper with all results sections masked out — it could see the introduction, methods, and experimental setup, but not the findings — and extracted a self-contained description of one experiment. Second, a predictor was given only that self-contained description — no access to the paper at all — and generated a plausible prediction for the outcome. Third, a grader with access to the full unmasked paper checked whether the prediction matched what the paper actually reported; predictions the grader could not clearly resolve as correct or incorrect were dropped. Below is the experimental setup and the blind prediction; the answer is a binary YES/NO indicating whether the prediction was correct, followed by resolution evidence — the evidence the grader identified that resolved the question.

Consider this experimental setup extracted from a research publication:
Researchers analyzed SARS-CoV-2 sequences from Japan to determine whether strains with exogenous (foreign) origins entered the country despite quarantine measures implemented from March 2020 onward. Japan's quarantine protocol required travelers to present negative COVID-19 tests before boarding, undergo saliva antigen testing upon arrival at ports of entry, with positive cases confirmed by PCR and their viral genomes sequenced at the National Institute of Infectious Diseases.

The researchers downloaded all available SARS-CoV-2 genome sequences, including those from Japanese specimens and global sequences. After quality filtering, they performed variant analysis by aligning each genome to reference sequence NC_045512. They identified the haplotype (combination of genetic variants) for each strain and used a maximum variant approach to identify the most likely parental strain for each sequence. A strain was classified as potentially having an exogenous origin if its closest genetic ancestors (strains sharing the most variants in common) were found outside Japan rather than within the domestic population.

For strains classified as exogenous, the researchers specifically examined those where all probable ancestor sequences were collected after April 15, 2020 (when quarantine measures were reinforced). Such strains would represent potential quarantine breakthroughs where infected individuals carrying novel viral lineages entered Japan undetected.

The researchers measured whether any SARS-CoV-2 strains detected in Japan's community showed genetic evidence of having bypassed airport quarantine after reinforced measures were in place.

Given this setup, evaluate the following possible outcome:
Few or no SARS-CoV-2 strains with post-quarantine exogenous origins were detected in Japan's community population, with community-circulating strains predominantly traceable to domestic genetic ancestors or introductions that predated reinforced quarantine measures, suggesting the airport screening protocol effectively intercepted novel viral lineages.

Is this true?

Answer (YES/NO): NO